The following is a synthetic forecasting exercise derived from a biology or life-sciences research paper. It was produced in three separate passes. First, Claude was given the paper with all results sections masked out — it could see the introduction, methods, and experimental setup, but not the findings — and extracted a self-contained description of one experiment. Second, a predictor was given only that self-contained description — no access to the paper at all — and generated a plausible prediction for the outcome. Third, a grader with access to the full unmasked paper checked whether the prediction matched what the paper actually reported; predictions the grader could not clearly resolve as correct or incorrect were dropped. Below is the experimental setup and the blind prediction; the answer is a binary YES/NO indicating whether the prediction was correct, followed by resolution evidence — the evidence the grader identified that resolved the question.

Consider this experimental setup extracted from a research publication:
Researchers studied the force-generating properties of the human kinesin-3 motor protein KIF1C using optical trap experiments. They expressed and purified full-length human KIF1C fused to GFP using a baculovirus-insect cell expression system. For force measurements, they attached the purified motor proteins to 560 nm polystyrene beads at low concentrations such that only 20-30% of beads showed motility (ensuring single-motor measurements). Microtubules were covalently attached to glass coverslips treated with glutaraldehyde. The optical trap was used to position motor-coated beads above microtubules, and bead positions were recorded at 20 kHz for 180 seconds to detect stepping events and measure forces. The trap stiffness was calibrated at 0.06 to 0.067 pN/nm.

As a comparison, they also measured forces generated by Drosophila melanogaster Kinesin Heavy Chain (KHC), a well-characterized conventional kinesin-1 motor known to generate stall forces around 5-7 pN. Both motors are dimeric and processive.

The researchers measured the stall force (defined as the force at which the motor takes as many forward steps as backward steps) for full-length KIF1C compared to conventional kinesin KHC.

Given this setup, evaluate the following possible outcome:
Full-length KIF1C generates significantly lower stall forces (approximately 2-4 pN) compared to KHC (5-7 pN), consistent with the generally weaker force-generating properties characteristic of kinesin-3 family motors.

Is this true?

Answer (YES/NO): NO